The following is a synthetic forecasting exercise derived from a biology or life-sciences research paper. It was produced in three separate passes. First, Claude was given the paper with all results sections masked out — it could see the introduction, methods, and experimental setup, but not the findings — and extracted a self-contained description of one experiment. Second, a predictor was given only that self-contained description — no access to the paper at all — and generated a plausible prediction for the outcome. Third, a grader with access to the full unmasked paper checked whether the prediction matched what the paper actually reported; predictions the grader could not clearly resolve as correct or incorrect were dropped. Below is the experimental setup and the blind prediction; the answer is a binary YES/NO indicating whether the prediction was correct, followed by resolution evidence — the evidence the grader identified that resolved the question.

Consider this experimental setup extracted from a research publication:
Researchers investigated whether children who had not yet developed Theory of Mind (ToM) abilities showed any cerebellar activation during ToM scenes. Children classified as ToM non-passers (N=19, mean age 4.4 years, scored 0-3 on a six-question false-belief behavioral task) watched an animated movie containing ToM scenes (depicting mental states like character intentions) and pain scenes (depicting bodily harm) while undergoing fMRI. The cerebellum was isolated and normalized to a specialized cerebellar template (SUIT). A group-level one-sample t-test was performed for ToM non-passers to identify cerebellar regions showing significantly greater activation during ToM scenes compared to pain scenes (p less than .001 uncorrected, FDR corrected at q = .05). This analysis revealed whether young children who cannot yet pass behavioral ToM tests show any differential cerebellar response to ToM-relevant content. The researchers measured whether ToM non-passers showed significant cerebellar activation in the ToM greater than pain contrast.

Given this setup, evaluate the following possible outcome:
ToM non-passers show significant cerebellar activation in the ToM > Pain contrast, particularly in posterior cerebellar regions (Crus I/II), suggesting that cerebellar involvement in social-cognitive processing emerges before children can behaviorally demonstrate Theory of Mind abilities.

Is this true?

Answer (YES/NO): NO